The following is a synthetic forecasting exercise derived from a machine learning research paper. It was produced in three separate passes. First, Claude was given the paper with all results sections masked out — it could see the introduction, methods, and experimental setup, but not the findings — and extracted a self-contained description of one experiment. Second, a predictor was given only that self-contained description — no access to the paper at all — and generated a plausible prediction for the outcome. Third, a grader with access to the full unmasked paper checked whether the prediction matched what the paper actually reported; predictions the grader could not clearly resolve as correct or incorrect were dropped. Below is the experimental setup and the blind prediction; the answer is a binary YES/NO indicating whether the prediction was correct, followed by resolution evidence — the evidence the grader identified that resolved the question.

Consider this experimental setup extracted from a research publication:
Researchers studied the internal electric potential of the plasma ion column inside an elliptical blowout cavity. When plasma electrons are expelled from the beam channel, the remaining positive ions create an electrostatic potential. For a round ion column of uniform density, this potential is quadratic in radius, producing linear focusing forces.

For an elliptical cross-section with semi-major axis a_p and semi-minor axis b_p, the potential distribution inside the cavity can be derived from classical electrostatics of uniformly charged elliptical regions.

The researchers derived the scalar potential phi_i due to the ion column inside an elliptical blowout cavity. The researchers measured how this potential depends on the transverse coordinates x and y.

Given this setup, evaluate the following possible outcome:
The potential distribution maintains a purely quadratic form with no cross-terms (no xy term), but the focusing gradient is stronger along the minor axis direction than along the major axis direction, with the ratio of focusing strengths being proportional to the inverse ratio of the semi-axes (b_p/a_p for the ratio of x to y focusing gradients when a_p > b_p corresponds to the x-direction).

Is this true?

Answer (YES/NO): YES